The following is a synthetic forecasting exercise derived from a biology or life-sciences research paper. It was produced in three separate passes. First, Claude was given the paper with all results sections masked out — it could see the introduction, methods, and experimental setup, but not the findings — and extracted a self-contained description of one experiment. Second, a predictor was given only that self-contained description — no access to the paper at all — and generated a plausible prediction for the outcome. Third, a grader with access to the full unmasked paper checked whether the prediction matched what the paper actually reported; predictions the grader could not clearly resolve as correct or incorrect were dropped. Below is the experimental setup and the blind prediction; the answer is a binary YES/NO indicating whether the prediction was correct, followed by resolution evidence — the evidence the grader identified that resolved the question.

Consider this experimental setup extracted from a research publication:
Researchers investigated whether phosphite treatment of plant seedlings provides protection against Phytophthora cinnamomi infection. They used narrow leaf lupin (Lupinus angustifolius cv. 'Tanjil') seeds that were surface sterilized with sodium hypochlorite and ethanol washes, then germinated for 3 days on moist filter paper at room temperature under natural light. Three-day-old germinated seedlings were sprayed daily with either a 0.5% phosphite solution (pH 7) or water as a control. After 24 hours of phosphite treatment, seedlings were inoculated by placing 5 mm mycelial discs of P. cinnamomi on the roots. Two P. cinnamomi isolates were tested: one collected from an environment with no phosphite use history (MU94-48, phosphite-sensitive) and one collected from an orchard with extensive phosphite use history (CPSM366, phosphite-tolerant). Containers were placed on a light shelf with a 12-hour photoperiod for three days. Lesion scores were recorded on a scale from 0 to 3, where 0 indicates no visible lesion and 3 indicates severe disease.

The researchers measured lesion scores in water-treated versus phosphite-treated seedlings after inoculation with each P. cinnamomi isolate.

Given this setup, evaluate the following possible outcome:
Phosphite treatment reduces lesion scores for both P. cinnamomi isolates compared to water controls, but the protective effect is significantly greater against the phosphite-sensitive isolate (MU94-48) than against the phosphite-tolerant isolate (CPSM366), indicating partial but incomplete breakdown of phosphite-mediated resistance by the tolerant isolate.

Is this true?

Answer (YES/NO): NO